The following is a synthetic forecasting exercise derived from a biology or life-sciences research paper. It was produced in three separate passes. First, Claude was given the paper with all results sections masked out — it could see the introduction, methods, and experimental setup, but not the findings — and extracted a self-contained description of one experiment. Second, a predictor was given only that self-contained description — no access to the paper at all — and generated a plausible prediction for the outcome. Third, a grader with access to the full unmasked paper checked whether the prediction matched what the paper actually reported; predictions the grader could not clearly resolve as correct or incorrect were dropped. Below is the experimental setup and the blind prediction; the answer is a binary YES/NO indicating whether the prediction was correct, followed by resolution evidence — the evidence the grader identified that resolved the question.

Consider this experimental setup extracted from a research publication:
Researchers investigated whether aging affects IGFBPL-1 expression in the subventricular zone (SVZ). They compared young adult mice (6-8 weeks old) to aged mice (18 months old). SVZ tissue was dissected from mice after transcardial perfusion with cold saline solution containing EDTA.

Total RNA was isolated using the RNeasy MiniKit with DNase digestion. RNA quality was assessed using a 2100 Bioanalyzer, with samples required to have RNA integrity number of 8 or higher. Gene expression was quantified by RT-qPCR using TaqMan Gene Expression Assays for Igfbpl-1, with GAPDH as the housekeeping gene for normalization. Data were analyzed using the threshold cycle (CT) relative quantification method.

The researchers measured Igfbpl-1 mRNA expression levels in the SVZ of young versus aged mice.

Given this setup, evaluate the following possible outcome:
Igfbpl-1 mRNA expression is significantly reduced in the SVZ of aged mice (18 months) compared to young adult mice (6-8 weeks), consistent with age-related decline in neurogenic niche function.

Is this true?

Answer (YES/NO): YES